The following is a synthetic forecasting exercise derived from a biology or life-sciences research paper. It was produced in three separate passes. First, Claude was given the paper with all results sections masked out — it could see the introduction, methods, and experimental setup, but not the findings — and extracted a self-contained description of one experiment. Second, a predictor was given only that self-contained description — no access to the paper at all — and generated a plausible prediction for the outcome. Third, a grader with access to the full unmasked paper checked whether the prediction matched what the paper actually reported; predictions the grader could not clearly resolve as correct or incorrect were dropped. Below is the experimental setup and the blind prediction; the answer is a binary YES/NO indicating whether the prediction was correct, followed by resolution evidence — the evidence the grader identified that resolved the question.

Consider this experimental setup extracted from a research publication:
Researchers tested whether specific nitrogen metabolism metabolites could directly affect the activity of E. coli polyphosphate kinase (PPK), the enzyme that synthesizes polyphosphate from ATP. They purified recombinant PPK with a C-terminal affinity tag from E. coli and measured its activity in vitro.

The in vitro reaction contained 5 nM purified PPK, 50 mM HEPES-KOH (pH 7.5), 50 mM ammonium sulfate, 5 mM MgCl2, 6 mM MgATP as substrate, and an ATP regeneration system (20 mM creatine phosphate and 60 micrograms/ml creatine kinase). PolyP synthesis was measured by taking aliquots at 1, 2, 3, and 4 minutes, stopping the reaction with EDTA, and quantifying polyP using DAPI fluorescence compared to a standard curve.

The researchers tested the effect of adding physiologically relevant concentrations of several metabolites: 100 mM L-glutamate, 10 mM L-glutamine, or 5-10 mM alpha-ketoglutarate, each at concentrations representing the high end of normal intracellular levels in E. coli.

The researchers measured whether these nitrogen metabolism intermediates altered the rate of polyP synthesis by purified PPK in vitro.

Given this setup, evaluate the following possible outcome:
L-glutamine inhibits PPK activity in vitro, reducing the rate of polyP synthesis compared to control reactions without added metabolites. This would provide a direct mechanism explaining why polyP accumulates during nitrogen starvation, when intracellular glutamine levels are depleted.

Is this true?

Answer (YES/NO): NO